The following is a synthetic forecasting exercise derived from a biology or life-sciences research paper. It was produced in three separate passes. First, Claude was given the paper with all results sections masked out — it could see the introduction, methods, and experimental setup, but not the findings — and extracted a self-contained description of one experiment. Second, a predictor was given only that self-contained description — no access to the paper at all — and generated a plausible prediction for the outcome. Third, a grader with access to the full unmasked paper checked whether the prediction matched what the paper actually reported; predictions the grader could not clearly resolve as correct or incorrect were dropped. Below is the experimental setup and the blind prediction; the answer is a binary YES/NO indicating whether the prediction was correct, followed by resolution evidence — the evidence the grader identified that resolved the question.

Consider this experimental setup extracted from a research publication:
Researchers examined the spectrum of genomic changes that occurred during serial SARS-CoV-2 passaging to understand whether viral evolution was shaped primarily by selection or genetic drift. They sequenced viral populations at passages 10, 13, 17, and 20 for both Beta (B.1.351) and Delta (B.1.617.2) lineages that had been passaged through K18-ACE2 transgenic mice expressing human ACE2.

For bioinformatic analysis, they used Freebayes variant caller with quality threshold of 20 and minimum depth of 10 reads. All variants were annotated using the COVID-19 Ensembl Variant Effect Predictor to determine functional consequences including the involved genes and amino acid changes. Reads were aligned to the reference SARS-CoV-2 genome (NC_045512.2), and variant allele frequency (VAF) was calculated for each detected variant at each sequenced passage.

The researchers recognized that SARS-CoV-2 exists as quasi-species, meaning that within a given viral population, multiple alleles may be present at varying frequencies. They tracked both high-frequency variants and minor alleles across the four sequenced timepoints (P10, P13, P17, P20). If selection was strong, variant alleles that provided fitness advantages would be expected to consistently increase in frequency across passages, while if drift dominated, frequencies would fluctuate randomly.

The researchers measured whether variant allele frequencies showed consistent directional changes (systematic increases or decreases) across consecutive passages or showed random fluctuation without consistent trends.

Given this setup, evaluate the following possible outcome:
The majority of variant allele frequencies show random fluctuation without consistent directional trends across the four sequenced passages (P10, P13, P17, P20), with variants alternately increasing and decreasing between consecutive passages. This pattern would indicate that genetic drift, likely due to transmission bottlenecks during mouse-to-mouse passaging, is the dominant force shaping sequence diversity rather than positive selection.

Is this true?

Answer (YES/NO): NO